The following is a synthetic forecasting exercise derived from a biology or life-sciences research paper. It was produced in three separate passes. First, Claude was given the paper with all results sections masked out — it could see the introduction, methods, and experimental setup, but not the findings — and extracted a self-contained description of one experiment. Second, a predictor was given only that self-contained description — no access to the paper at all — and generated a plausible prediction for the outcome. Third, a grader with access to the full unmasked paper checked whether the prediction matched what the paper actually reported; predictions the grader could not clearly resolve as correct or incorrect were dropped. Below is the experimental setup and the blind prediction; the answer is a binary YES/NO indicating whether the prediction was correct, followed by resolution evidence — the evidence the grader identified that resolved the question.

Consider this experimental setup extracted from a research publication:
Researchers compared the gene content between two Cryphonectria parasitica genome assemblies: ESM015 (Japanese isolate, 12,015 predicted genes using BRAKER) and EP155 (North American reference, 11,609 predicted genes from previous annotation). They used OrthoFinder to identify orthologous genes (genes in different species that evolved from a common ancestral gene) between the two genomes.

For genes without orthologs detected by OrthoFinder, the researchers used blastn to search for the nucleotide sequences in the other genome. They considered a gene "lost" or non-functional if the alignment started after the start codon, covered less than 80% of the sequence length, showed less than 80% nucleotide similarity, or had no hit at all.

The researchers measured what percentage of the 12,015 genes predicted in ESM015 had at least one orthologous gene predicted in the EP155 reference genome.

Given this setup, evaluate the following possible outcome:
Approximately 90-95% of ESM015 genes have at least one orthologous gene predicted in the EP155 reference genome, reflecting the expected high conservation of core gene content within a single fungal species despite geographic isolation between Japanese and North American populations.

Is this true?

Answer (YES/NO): YES